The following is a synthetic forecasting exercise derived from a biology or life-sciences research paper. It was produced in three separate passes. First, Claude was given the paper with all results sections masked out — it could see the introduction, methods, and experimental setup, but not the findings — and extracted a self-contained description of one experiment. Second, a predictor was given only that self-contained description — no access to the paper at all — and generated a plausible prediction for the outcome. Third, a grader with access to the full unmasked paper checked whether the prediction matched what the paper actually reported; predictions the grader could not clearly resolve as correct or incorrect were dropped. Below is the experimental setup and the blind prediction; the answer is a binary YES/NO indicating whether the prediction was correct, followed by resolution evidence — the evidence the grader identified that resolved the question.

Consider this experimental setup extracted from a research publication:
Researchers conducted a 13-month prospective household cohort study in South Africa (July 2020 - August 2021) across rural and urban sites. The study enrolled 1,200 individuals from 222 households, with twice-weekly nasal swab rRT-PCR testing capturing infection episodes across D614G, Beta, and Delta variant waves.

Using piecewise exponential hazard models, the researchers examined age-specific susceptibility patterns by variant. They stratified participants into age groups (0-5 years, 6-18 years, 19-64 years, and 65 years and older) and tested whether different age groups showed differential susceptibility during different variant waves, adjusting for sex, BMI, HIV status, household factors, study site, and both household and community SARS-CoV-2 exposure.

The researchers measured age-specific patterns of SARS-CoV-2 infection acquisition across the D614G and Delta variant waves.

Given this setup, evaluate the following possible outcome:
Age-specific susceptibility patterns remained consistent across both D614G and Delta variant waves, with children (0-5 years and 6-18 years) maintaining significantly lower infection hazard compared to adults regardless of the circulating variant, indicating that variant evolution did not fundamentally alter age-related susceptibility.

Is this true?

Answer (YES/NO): NO